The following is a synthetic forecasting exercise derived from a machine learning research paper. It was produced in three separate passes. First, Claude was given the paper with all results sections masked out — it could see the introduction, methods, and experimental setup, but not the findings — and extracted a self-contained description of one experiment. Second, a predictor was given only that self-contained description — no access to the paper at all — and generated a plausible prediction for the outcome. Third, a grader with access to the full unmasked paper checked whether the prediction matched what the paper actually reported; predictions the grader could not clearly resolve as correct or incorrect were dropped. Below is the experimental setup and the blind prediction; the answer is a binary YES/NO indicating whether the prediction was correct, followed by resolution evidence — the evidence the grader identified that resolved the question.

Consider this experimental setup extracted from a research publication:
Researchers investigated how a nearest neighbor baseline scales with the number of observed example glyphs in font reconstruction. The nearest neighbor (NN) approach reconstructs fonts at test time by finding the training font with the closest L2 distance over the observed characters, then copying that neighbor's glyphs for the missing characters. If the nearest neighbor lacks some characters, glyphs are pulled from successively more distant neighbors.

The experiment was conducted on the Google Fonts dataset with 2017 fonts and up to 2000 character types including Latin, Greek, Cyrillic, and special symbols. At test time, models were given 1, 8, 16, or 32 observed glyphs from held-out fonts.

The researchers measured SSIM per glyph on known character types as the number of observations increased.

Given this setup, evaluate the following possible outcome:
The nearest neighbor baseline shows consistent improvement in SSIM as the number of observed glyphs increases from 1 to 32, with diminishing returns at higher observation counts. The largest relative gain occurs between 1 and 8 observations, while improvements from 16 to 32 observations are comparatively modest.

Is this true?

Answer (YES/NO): YES